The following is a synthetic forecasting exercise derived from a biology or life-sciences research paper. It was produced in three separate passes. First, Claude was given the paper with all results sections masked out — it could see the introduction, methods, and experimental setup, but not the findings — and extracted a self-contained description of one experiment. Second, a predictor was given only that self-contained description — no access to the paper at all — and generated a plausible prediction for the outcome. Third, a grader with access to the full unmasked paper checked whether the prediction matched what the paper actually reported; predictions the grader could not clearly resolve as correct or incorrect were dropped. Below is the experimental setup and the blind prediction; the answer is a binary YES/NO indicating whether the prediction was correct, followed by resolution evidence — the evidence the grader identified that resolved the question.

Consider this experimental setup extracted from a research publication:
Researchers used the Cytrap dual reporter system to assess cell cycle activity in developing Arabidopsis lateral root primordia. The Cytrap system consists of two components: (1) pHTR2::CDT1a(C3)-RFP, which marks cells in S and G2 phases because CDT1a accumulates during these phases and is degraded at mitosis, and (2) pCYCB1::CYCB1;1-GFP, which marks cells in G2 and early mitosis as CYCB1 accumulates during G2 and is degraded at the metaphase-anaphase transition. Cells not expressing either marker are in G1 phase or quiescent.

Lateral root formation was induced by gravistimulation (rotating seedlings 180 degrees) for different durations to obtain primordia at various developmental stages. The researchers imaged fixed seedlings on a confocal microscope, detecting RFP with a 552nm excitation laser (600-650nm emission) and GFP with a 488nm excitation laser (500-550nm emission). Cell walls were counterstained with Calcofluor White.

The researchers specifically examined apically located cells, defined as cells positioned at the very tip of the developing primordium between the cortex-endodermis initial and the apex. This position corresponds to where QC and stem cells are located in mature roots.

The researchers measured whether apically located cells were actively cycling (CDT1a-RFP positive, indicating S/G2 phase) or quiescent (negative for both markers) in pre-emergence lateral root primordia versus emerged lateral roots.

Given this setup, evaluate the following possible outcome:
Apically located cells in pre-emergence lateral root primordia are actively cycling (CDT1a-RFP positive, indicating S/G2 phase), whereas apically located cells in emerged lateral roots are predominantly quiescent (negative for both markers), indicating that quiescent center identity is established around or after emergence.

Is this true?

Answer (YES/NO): YES